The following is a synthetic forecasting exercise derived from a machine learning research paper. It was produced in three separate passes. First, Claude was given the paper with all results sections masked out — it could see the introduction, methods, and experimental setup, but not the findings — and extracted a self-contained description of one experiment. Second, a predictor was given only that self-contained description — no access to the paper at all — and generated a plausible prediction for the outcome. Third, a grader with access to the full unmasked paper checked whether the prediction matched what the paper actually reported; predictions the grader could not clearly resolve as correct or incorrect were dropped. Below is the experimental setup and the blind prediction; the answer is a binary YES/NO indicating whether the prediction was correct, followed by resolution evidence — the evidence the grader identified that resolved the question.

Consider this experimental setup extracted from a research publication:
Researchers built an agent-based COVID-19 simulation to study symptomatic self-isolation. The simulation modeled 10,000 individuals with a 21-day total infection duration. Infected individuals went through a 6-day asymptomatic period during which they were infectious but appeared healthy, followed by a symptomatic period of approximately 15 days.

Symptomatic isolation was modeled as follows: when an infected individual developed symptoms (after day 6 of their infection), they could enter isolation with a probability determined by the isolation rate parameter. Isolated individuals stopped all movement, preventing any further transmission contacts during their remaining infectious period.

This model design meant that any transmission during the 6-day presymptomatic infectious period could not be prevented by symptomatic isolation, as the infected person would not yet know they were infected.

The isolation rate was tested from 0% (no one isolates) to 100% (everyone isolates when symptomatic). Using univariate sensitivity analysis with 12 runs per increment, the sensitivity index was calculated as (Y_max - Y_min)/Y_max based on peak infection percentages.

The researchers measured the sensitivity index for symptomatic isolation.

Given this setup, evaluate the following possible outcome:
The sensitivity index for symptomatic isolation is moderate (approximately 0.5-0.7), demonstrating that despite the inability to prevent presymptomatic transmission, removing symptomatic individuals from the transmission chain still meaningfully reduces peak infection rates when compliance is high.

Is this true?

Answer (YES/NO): NO